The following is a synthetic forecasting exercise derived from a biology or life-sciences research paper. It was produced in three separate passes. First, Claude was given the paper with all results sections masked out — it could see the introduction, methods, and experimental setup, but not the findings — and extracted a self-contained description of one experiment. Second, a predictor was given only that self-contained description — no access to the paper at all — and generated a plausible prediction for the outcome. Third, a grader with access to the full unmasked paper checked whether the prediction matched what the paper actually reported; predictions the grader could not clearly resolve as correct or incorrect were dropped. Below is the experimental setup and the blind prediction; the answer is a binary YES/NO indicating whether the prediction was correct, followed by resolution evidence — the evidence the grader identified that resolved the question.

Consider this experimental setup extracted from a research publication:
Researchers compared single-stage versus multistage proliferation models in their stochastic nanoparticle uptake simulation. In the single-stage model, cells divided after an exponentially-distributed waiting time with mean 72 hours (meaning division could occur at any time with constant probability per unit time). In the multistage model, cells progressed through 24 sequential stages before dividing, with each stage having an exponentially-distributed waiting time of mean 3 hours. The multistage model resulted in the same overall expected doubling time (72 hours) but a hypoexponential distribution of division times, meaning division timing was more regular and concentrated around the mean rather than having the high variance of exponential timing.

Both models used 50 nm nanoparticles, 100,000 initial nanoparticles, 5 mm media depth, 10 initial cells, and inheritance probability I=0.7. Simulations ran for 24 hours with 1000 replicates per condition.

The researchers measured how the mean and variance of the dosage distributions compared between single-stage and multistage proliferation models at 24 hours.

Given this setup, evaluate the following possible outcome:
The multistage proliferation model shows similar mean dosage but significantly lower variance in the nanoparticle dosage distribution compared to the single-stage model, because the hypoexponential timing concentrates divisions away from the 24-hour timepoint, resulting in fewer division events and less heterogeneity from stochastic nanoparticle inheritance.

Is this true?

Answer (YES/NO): YES